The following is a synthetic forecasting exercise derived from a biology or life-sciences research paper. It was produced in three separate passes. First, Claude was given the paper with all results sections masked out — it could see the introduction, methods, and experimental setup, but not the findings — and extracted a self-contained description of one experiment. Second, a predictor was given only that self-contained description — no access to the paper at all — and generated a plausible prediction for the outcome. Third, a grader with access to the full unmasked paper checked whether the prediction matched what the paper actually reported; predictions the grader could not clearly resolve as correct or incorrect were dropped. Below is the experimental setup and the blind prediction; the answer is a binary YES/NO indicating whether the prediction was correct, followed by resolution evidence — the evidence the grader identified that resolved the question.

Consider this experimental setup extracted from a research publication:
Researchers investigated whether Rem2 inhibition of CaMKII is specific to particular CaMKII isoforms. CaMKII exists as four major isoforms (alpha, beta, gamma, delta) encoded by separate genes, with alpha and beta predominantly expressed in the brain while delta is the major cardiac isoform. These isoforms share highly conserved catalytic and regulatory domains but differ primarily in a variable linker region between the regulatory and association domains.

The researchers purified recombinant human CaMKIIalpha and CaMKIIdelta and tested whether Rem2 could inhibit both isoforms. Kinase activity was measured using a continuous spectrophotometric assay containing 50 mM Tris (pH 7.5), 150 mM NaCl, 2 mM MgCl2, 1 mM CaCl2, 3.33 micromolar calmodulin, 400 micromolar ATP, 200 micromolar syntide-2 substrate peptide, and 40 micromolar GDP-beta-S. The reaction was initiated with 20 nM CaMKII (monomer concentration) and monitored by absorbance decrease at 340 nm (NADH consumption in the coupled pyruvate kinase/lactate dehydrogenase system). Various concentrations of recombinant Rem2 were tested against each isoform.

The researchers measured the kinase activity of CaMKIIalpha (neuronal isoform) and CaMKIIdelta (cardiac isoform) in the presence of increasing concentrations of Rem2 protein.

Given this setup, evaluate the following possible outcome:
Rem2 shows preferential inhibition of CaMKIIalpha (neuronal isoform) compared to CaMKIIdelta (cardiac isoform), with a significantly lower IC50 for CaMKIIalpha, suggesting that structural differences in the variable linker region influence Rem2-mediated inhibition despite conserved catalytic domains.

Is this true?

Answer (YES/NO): NO